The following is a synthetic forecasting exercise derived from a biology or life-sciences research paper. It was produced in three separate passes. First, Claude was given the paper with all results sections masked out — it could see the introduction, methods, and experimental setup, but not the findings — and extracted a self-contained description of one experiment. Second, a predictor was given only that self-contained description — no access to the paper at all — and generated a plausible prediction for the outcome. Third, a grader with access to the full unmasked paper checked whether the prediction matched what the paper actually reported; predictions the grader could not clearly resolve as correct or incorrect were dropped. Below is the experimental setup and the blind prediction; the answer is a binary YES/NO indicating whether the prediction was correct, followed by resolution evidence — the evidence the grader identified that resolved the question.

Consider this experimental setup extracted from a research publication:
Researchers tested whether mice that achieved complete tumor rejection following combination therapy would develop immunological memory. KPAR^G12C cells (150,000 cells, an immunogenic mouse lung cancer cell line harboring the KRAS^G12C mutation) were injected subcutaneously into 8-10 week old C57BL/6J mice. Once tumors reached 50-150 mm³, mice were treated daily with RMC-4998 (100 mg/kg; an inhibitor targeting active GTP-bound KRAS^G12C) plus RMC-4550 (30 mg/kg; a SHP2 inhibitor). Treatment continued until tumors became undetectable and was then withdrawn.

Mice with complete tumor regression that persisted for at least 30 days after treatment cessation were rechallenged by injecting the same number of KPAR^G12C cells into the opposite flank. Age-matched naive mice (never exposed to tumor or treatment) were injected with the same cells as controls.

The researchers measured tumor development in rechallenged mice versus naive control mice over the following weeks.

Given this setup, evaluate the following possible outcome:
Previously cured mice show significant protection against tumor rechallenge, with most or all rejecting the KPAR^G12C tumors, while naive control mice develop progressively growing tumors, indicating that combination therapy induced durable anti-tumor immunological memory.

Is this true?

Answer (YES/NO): YES